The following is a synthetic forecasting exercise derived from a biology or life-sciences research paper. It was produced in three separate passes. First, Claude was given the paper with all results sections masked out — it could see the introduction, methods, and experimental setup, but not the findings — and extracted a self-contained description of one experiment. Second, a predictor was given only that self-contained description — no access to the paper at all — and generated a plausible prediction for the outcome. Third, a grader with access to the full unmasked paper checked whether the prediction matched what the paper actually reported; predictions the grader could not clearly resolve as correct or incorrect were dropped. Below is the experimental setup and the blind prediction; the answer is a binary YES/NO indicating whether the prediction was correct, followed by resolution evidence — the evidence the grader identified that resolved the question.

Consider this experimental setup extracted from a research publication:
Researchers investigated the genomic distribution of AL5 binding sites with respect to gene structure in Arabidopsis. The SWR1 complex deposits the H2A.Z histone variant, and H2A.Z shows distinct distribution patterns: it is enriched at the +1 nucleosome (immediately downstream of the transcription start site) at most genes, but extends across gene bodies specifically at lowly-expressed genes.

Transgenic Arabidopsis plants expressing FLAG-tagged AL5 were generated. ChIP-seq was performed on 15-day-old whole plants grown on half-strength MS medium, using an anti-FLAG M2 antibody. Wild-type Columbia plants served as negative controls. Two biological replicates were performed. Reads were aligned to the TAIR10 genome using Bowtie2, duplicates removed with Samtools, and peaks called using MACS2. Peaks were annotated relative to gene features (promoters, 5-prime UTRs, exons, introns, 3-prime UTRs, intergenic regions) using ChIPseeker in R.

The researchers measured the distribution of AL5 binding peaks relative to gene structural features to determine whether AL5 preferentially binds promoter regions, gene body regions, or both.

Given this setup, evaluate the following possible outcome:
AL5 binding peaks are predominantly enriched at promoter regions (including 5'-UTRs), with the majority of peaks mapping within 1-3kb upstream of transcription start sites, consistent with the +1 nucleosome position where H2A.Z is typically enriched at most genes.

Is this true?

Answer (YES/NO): NO